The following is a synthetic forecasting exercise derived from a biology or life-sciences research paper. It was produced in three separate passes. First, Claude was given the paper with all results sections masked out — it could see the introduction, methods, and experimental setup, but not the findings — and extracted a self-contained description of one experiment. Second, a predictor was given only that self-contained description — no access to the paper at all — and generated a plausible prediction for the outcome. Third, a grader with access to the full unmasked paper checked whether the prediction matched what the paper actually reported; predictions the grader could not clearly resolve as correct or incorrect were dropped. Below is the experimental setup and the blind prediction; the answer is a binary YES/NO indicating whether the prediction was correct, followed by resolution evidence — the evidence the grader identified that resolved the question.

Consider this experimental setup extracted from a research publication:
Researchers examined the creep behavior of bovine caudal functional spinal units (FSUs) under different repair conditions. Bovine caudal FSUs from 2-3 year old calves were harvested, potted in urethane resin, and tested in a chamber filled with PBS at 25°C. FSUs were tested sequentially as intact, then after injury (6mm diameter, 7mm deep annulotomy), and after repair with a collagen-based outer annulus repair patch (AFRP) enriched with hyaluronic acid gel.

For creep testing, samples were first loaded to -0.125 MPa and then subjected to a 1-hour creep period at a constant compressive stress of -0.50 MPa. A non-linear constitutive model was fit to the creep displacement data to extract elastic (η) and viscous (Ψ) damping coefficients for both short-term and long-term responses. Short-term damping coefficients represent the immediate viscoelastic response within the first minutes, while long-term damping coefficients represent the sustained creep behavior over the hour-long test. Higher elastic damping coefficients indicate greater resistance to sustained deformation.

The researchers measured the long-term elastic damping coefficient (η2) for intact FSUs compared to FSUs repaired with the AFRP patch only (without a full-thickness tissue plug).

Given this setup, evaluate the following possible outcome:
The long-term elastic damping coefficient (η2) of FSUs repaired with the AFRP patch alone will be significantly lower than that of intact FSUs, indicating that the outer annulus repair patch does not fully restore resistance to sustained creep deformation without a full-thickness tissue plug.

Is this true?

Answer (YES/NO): NO